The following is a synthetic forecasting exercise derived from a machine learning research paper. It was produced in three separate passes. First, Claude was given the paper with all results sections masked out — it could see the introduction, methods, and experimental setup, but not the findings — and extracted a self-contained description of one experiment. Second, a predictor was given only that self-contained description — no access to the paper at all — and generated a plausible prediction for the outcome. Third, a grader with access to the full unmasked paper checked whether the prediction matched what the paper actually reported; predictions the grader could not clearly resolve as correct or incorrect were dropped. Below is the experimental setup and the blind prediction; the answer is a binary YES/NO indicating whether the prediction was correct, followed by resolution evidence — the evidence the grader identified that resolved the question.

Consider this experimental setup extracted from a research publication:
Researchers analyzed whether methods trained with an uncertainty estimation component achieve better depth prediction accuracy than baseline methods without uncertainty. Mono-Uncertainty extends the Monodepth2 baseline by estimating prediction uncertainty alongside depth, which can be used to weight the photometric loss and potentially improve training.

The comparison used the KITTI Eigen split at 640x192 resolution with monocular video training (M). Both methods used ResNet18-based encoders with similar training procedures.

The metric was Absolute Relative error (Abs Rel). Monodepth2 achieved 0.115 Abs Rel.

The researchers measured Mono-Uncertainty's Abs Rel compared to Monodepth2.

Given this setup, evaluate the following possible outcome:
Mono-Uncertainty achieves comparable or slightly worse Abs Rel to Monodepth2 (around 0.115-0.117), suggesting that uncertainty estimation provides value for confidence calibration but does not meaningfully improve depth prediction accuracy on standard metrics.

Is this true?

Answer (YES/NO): NO